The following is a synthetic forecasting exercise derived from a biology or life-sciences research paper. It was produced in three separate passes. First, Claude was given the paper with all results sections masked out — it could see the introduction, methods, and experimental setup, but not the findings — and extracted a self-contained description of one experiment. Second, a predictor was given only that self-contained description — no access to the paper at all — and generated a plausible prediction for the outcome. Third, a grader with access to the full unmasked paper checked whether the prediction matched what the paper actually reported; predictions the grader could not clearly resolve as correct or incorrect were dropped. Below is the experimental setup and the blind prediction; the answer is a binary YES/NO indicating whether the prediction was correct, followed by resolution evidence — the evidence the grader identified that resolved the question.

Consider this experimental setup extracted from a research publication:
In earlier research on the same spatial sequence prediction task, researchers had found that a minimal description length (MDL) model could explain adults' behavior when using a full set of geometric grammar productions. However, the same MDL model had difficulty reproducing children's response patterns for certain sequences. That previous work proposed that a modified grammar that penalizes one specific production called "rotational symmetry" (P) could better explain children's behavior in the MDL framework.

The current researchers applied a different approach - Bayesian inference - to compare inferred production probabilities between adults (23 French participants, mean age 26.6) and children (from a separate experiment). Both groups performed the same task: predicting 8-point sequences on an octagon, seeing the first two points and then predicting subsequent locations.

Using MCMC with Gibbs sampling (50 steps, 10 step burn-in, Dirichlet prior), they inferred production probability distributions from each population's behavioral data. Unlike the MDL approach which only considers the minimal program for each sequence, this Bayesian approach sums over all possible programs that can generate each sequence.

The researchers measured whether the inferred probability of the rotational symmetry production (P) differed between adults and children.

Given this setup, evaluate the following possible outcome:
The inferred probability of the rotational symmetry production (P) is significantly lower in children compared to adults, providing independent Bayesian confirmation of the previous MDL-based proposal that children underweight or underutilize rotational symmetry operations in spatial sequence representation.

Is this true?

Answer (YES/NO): NO